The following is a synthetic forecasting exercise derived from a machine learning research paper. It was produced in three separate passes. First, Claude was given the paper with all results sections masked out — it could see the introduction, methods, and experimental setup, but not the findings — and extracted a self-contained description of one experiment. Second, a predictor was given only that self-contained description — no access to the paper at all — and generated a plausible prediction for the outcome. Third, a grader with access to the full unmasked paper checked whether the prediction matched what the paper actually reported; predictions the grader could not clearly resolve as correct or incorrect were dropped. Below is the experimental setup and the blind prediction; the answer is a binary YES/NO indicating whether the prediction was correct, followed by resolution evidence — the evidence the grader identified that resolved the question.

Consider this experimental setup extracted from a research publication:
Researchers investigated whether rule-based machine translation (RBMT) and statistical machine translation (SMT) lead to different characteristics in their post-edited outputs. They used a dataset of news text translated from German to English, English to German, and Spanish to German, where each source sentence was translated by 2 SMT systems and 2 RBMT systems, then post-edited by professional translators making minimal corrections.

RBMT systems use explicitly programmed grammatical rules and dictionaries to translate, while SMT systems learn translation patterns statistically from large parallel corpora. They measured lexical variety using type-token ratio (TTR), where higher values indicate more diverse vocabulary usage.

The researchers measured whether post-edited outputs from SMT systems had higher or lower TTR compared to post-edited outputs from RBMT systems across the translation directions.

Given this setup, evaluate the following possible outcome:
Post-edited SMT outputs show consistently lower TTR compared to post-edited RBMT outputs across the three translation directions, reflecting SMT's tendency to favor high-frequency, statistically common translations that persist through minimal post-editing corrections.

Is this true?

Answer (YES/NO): NO